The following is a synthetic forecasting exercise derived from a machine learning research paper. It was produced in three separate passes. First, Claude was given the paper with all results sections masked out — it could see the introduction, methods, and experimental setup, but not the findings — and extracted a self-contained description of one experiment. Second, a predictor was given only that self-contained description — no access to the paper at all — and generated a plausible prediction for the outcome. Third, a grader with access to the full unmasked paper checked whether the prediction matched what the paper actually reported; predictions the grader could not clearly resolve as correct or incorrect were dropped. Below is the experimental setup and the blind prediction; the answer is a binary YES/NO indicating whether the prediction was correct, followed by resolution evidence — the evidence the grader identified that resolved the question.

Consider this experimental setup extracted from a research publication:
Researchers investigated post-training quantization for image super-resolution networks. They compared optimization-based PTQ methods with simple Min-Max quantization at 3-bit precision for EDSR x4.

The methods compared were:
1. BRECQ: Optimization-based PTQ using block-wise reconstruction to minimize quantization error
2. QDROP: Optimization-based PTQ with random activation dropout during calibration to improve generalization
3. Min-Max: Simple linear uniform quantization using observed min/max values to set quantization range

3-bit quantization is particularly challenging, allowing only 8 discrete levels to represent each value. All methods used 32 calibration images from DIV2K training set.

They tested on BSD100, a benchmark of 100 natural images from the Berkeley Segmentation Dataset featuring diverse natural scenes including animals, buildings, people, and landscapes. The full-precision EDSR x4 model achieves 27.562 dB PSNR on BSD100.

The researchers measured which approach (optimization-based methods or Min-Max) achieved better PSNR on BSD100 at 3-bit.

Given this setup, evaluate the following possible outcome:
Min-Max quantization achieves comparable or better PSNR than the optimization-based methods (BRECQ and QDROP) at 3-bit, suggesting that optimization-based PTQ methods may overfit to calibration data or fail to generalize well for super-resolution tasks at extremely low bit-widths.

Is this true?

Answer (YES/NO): NO